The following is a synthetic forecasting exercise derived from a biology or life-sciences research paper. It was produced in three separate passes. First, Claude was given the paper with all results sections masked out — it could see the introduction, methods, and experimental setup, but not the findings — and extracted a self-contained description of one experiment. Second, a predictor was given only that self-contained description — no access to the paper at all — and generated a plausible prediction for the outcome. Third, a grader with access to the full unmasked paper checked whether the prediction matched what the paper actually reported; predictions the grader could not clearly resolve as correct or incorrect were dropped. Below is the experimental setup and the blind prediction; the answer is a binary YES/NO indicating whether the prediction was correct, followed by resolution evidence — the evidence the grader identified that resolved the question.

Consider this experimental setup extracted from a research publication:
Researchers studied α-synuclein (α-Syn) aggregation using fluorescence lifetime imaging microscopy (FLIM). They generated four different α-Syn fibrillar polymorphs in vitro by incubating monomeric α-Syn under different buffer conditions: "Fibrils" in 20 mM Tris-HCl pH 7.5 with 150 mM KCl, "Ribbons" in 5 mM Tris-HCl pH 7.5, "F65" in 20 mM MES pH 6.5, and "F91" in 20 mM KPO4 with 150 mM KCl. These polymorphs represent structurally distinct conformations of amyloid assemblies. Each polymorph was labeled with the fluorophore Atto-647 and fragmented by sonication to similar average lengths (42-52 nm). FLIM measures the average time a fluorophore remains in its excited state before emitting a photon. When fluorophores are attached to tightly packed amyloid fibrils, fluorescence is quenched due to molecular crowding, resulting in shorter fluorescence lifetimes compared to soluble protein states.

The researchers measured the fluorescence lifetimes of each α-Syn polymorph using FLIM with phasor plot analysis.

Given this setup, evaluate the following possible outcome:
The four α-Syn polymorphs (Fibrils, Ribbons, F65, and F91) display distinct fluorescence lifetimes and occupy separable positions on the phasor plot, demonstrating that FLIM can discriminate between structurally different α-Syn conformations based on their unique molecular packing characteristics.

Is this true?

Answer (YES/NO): NO